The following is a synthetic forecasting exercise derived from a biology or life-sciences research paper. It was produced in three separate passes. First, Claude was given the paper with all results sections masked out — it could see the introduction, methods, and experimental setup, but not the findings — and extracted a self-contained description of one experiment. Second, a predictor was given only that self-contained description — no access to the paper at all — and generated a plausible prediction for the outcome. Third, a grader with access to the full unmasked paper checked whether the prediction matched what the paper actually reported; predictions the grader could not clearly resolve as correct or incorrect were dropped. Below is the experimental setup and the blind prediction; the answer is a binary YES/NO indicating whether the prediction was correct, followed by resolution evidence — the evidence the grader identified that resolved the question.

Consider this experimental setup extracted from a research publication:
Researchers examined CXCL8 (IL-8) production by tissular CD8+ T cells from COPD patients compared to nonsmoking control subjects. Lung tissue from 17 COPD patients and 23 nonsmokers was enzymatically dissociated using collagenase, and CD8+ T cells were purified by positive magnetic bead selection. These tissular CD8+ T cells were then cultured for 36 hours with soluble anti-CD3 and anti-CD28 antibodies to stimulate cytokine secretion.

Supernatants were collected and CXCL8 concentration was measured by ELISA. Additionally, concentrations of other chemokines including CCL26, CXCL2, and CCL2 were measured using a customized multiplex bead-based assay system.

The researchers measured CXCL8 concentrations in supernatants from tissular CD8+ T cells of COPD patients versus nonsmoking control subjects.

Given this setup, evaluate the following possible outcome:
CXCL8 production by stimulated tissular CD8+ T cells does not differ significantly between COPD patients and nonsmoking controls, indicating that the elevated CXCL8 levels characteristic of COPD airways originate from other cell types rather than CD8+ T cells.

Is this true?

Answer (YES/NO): NO